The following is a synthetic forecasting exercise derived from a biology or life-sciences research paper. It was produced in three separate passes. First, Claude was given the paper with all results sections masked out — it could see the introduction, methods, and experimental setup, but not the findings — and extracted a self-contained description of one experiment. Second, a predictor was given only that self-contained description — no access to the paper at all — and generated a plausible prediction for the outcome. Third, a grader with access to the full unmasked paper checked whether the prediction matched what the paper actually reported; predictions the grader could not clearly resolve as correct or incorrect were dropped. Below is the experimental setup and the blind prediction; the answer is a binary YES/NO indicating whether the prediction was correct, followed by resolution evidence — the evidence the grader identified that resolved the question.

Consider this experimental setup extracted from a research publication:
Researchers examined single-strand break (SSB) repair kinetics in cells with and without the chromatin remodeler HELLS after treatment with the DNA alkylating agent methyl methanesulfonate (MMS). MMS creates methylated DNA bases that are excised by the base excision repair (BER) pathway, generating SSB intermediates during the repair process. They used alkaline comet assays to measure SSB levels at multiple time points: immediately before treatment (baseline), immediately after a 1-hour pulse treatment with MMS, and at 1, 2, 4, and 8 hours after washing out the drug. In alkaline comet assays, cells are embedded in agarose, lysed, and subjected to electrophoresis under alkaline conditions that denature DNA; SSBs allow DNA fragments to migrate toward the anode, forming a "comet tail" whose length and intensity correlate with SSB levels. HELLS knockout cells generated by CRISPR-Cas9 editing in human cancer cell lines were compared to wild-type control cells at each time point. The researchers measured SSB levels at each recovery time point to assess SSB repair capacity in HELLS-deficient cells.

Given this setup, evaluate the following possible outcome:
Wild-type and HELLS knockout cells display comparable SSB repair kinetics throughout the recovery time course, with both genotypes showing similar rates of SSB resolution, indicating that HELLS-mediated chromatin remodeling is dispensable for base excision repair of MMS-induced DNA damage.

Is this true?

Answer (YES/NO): NO